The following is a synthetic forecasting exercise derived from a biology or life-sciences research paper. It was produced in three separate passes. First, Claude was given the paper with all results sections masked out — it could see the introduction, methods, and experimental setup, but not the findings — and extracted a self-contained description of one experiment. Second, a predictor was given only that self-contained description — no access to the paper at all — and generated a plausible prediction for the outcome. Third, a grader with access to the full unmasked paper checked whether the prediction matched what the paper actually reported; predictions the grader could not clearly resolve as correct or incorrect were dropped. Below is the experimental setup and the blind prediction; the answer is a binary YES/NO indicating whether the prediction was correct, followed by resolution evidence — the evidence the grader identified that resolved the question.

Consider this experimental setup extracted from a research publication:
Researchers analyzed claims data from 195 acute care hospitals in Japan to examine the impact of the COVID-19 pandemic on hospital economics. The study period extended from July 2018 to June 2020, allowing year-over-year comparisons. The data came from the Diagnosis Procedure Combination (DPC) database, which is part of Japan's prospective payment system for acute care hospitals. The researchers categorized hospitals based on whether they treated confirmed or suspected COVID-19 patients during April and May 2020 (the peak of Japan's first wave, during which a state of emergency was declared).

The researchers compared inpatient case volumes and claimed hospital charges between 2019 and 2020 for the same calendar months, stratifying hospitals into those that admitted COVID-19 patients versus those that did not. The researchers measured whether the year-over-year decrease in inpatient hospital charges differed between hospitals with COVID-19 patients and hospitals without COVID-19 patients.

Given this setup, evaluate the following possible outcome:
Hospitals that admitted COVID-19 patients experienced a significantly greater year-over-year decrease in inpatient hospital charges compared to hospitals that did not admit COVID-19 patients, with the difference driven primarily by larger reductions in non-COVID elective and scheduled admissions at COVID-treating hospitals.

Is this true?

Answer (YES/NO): NO